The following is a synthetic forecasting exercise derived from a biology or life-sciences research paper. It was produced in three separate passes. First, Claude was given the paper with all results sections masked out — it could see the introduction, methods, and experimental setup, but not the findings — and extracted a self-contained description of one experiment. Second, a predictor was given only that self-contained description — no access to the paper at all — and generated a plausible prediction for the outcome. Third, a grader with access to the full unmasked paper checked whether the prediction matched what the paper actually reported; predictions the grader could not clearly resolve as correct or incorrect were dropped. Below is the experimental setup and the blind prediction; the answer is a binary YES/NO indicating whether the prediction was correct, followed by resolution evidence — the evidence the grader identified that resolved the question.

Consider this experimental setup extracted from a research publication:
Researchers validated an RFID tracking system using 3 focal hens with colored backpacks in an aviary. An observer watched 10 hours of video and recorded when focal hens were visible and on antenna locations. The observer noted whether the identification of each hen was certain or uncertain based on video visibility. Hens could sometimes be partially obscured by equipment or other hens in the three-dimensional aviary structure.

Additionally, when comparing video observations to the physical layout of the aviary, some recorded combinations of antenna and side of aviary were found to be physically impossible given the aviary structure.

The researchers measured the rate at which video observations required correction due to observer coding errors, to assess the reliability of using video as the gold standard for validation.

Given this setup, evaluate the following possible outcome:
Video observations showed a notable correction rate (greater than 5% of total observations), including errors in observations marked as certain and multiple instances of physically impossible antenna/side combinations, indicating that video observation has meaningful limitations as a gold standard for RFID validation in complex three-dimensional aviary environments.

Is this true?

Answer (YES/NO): YES